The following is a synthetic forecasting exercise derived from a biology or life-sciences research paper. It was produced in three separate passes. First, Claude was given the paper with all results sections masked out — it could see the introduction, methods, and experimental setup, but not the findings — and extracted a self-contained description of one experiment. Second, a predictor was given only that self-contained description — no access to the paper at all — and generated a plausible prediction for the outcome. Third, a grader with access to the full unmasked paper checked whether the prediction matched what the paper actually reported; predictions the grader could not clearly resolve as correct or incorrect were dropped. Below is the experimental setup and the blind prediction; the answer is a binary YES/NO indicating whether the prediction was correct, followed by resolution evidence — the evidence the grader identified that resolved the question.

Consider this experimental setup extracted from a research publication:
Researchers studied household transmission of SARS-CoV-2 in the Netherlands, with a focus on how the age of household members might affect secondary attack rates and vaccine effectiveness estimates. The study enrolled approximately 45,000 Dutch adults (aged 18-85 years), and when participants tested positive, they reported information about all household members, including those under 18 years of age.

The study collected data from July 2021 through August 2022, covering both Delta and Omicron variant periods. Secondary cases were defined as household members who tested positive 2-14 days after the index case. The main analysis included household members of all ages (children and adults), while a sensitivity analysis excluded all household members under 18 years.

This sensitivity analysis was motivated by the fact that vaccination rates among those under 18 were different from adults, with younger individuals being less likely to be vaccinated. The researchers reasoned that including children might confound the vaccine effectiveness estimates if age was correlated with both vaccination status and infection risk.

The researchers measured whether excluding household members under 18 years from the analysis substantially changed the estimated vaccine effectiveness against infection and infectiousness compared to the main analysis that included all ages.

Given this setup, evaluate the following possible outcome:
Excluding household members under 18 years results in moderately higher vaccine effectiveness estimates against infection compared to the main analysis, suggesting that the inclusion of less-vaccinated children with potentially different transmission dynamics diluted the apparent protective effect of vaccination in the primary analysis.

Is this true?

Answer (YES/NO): NO